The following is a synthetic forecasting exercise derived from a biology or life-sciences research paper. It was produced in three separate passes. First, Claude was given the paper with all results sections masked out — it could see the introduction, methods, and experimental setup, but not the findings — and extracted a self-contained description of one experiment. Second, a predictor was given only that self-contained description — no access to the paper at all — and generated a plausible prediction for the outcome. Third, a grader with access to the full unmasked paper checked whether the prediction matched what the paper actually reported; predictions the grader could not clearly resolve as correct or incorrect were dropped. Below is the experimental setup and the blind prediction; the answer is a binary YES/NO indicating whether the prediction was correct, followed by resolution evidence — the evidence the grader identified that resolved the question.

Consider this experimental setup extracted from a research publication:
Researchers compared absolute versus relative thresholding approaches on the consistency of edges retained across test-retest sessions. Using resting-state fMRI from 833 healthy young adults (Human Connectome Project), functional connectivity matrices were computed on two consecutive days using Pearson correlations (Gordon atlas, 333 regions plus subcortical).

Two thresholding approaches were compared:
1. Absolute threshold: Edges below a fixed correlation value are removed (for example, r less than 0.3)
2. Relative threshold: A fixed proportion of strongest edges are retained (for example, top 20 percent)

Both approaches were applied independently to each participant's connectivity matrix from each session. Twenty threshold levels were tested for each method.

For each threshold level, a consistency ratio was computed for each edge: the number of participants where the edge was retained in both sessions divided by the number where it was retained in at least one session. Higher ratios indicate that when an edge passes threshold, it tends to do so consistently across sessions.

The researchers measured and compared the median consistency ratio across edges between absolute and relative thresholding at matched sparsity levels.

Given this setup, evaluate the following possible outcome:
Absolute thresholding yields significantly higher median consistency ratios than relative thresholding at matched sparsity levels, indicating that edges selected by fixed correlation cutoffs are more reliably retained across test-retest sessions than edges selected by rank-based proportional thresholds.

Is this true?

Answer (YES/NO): NO